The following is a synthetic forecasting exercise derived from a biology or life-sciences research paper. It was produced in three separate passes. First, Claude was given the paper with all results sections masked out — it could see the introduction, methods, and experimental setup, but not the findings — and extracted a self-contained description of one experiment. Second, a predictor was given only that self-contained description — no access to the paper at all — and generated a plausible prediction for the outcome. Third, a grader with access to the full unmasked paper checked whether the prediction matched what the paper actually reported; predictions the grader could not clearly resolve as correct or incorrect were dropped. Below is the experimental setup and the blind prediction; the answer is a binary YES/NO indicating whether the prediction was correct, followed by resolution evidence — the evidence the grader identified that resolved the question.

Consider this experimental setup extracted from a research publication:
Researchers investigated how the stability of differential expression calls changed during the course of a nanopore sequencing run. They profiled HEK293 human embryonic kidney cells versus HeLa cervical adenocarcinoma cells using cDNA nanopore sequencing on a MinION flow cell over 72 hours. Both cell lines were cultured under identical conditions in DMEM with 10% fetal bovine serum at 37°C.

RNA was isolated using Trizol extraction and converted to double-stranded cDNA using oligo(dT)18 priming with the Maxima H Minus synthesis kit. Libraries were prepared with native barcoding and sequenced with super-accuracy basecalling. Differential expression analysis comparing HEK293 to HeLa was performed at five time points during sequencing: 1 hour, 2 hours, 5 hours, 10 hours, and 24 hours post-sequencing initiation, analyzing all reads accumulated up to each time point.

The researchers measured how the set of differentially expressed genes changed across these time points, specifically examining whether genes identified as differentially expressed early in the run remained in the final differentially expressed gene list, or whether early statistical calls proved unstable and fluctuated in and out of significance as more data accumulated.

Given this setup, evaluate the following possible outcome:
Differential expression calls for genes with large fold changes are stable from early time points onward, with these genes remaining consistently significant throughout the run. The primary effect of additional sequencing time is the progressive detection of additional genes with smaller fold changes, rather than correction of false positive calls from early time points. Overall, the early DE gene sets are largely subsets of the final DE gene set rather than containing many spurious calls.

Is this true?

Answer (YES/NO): YES